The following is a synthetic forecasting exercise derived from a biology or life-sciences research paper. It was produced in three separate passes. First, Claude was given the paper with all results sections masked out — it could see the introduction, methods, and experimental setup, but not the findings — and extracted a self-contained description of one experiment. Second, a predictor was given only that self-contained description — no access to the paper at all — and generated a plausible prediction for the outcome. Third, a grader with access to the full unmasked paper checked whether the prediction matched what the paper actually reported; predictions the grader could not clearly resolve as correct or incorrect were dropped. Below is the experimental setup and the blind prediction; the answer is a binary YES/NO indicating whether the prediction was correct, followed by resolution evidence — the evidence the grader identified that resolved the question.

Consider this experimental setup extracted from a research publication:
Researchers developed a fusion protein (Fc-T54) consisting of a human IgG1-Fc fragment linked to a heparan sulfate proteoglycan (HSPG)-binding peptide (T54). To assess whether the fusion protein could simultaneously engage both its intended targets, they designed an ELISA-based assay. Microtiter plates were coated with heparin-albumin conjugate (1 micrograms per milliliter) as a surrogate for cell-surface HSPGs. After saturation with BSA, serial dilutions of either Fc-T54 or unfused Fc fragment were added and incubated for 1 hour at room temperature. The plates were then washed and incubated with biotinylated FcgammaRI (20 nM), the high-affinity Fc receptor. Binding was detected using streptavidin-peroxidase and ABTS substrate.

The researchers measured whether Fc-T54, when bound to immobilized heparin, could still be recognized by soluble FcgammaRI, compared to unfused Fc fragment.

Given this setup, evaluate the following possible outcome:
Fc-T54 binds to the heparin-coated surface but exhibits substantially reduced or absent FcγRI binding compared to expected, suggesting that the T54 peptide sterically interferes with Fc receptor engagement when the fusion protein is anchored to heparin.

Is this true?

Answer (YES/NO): NO